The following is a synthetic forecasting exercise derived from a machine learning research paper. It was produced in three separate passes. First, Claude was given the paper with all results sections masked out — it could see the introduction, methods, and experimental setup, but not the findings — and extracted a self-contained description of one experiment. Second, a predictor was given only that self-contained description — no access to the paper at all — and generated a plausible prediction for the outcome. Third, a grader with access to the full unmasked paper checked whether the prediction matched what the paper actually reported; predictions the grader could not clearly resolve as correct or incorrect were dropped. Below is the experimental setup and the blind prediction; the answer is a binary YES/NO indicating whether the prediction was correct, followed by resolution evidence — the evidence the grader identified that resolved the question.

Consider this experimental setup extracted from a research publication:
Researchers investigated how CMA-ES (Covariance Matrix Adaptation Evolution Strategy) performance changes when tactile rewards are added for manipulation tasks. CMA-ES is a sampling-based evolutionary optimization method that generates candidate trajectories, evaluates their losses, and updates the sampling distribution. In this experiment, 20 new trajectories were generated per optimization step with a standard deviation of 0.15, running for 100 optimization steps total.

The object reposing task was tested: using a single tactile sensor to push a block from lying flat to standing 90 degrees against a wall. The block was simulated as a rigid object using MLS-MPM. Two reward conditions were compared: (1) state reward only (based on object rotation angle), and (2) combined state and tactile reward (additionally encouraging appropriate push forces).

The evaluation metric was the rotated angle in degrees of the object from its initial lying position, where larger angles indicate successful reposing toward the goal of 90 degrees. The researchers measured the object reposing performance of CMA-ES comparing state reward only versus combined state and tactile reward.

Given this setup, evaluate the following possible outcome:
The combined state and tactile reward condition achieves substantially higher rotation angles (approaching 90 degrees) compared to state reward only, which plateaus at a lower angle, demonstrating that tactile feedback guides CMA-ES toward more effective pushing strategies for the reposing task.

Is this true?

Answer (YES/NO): NO